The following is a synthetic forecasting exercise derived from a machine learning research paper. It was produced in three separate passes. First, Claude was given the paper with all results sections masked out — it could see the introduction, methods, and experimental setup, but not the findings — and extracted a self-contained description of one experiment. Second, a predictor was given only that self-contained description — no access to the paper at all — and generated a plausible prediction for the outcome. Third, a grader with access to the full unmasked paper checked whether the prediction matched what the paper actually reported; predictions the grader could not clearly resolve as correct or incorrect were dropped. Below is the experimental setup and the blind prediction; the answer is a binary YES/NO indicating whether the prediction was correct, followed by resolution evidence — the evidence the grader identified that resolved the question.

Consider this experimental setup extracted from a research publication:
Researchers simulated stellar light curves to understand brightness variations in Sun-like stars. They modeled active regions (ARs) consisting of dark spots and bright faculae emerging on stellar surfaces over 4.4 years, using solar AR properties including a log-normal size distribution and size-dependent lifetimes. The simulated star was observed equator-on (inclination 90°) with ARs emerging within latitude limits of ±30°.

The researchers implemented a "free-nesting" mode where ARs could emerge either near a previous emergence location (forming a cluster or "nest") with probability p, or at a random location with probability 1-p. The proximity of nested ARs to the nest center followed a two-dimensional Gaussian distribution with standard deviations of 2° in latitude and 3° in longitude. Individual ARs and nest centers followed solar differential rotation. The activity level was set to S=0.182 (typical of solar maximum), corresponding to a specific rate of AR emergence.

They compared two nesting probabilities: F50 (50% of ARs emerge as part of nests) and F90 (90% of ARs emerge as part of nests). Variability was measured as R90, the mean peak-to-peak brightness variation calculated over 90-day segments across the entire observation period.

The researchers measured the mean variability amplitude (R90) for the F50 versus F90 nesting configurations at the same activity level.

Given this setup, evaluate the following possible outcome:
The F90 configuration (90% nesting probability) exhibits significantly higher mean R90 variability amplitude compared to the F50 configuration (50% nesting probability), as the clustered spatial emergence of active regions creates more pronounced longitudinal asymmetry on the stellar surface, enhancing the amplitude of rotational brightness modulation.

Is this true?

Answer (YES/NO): YES